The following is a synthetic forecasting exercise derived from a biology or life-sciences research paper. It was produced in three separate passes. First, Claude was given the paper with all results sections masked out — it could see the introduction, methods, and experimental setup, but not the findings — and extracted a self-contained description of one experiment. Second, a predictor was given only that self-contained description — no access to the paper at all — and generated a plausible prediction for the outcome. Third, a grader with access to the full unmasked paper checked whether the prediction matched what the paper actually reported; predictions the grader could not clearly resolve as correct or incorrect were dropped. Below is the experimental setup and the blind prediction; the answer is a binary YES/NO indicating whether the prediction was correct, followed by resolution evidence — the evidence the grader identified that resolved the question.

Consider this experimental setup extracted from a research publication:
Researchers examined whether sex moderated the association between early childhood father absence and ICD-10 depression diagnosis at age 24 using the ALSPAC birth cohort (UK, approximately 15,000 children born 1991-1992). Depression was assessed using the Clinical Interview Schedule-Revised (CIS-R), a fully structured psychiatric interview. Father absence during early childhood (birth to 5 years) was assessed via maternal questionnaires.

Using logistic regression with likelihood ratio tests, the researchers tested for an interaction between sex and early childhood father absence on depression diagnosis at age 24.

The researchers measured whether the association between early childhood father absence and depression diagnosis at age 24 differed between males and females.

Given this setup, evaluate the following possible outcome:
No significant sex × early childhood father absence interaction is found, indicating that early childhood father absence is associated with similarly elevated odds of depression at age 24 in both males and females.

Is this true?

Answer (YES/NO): YES